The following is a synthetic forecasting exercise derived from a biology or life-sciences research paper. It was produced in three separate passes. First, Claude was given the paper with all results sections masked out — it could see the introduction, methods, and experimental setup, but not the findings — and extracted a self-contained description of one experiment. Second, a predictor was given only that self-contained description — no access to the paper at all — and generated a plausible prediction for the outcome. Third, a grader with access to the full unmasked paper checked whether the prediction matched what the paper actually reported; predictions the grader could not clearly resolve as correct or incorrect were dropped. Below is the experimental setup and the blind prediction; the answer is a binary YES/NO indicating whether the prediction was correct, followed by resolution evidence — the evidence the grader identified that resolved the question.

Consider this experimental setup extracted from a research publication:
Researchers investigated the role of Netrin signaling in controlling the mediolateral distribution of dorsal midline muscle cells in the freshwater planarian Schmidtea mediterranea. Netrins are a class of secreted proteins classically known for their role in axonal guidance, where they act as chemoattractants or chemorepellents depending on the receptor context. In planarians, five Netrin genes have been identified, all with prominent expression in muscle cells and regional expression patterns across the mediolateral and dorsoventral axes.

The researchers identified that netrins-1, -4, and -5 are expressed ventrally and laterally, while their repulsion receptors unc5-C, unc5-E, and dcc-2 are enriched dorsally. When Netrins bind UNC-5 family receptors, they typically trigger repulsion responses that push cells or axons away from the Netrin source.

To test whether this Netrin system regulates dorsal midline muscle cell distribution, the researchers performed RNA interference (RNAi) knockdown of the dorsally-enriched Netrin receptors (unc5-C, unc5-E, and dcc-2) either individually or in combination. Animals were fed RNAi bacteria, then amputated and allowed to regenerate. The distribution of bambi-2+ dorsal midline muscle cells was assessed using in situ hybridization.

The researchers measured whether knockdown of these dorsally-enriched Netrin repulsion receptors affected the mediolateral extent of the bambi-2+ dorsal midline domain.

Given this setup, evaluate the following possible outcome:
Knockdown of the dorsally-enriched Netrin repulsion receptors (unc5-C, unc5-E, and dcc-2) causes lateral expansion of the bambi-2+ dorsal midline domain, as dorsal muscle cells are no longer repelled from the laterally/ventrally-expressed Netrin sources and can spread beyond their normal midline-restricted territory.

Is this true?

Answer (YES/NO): YES